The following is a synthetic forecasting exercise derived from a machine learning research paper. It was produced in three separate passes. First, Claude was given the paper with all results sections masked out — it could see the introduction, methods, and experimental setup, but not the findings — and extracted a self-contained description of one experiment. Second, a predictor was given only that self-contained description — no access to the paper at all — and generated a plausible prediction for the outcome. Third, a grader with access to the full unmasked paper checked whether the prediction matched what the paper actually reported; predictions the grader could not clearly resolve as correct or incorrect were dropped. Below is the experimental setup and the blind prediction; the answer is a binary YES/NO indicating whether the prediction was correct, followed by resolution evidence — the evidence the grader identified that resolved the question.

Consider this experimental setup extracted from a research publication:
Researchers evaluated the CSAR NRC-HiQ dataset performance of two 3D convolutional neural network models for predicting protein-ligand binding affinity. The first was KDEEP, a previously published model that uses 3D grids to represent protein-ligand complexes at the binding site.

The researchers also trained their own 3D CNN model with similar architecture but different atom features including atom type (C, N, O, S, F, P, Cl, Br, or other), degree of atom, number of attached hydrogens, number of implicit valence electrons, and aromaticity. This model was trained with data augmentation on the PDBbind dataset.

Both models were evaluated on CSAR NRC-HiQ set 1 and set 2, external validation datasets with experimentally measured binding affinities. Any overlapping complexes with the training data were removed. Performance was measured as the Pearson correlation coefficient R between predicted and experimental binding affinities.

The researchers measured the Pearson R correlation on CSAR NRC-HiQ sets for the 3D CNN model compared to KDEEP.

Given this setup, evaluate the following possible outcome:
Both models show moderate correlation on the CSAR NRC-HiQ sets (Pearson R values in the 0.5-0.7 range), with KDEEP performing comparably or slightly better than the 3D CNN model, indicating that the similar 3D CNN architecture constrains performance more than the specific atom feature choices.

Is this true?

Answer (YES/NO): NO